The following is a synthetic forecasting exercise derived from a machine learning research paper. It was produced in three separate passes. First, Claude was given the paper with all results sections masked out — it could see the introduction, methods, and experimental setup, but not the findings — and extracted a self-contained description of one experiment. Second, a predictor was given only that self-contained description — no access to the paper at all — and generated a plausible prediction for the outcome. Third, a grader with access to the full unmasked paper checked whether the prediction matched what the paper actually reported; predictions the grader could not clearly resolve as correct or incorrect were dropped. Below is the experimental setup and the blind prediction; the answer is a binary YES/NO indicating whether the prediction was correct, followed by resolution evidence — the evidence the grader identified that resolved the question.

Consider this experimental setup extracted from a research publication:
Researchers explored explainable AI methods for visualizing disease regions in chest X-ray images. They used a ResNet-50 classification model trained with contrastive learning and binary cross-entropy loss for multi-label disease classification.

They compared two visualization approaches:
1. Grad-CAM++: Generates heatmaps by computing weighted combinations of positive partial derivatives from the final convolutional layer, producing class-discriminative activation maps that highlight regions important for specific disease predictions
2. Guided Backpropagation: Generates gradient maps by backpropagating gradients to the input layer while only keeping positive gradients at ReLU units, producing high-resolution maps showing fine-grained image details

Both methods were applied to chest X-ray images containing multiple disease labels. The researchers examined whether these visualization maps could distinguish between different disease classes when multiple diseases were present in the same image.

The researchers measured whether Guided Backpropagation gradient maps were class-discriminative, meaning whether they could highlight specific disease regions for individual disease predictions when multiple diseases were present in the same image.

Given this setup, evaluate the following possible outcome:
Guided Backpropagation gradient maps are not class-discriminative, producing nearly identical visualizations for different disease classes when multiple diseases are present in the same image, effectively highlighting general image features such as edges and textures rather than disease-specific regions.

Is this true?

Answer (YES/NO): NO